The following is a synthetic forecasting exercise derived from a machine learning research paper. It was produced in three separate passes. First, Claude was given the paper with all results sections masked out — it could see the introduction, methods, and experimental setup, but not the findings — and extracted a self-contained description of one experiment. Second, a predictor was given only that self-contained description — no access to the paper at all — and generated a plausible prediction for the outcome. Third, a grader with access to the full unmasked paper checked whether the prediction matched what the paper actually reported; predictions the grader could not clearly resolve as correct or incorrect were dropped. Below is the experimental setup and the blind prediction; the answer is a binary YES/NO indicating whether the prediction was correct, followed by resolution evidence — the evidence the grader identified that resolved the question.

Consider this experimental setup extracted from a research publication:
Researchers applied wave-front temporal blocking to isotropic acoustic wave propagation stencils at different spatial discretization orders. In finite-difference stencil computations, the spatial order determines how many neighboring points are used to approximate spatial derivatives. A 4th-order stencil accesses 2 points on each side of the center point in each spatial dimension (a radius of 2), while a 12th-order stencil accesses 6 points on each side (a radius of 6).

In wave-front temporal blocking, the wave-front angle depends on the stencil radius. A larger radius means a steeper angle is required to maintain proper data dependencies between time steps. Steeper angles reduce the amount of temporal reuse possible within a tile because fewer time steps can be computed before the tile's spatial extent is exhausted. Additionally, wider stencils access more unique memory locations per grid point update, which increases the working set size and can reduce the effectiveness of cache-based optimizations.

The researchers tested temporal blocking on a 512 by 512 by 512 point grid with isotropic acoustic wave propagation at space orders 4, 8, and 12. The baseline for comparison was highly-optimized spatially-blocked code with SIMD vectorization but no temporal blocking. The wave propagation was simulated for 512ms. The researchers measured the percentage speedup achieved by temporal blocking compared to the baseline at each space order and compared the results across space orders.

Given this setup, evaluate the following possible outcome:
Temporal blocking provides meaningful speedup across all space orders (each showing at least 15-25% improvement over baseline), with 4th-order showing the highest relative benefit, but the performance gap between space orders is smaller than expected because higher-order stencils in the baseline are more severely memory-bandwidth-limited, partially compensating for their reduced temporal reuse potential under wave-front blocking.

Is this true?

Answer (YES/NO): NO